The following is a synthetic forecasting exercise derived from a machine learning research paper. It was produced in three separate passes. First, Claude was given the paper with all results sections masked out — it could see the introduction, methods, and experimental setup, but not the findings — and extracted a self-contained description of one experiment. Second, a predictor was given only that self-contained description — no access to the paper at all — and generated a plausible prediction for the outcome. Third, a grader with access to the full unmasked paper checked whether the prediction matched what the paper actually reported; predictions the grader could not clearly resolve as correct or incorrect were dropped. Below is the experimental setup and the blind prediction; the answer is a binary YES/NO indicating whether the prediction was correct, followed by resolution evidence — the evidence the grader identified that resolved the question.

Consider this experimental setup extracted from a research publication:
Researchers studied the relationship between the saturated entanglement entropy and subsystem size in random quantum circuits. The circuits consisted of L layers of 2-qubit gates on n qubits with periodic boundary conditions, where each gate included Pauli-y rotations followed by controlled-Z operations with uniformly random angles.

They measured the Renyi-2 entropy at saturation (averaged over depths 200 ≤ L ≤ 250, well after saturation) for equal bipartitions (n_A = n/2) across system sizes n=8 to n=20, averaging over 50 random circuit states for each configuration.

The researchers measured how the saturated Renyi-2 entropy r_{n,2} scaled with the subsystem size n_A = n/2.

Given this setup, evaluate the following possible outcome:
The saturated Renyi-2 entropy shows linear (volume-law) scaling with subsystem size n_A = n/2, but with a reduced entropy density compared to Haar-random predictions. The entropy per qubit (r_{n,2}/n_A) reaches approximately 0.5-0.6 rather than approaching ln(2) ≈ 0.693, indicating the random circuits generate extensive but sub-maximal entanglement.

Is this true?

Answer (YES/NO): NO